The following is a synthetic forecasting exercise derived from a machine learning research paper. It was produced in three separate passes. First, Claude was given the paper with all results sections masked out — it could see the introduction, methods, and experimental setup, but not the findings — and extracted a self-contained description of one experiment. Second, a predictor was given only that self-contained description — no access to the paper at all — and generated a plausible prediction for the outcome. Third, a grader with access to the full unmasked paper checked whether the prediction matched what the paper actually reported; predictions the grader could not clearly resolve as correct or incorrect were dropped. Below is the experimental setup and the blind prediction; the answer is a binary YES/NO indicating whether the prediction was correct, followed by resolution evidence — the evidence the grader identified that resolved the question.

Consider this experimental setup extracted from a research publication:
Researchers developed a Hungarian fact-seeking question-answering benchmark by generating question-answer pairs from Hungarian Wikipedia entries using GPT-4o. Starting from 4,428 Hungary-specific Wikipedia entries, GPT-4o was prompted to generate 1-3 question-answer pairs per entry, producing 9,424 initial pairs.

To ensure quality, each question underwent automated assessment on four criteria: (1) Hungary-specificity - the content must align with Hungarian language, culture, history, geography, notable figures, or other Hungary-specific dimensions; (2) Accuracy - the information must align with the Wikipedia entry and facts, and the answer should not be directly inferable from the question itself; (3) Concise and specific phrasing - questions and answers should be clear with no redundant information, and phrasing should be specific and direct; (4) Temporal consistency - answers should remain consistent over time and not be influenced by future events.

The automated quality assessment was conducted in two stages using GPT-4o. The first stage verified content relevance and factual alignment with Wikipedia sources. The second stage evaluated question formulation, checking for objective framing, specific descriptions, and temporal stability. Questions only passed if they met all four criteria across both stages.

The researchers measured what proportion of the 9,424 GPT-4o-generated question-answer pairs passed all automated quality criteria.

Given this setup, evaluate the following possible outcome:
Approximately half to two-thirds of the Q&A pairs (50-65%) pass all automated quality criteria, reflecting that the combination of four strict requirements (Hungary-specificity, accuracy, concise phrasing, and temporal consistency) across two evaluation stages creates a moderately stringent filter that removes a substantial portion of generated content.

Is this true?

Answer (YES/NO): YES